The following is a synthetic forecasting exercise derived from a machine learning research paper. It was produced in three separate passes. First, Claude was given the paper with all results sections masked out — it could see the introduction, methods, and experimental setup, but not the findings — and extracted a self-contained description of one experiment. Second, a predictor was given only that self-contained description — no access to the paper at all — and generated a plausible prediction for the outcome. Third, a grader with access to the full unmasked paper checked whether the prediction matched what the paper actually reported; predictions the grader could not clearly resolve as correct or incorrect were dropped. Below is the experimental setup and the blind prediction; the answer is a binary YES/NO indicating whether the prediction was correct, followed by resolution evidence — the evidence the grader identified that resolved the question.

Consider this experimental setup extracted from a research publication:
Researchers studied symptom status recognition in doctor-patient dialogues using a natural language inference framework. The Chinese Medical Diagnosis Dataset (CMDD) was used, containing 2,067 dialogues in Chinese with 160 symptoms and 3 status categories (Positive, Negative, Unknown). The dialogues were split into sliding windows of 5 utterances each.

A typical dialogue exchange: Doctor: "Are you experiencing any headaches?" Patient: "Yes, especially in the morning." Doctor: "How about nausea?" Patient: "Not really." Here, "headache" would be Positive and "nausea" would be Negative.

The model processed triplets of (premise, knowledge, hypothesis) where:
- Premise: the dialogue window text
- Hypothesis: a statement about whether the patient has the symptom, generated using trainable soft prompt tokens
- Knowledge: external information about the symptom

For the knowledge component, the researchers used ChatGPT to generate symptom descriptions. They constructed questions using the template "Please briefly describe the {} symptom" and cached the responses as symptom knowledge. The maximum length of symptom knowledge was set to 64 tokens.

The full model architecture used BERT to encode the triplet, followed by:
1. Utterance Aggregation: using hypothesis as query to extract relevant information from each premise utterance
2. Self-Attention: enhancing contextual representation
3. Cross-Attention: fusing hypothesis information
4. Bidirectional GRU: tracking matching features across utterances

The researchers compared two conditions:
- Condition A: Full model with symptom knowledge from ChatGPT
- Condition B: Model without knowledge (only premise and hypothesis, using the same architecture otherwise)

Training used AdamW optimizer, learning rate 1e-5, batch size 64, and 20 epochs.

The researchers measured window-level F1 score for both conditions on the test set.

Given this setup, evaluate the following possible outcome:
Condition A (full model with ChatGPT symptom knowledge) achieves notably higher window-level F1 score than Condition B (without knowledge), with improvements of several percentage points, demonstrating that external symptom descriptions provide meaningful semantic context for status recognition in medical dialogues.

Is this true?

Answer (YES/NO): NO